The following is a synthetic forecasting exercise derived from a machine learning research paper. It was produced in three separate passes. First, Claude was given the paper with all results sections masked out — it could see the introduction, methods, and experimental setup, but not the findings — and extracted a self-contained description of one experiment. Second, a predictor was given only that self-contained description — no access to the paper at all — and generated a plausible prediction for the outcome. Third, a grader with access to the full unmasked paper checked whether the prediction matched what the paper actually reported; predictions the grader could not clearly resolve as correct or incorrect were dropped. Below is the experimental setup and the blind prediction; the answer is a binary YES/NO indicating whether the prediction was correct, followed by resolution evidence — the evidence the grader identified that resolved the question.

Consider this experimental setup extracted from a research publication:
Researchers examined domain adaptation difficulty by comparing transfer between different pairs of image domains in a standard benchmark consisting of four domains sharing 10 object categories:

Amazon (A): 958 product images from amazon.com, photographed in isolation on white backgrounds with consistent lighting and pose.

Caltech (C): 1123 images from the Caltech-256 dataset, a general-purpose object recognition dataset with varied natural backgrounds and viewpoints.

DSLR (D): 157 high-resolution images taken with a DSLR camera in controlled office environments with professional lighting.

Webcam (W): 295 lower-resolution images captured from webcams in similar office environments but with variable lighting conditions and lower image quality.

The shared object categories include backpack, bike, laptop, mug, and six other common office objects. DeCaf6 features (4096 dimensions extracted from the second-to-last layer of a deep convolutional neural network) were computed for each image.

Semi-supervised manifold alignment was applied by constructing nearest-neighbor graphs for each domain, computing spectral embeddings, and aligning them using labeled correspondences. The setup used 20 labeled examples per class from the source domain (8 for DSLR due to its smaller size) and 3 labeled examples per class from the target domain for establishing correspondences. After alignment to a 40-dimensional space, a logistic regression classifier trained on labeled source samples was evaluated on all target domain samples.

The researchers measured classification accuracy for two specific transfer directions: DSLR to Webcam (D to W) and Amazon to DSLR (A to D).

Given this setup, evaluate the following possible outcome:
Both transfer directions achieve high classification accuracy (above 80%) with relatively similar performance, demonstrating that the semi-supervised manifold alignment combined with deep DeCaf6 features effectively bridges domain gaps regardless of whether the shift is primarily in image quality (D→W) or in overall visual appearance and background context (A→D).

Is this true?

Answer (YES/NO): YES